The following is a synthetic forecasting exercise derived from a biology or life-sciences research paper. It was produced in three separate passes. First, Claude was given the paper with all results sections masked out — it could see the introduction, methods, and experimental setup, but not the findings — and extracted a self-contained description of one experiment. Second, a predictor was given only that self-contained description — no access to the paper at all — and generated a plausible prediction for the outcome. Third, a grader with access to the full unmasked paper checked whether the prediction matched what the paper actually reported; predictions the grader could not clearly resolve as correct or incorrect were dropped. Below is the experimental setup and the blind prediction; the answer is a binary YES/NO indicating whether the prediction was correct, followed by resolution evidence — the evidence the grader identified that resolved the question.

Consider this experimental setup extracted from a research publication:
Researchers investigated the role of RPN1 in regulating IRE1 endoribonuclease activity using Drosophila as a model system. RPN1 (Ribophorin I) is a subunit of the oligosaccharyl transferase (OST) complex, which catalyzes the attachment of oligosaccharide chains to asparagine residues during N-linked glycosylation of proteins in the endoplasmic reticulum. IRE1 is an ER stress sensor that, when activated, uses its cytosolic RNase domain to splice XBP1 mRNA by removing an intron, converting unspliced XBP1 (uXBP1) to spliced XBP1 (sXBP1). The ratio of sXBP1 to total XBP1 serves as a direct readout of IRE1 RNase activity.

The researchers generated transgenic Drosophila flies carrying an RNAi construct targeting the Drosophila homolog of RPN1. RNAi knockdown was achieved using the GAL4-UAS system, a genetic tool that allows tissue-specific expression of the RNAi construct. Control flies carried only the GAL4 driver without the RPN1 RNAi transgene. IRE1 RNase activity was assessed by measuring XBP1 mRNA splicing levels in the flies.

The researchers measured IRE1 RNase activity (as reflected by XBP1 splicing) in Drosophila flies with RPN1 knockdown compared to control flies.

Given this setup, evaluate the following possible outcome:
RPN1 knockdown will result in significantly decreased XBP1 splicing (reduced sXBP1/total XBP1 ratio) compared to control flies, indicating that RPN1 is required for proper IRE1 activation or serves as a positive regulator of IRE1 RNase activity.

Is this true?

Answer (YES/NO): YES